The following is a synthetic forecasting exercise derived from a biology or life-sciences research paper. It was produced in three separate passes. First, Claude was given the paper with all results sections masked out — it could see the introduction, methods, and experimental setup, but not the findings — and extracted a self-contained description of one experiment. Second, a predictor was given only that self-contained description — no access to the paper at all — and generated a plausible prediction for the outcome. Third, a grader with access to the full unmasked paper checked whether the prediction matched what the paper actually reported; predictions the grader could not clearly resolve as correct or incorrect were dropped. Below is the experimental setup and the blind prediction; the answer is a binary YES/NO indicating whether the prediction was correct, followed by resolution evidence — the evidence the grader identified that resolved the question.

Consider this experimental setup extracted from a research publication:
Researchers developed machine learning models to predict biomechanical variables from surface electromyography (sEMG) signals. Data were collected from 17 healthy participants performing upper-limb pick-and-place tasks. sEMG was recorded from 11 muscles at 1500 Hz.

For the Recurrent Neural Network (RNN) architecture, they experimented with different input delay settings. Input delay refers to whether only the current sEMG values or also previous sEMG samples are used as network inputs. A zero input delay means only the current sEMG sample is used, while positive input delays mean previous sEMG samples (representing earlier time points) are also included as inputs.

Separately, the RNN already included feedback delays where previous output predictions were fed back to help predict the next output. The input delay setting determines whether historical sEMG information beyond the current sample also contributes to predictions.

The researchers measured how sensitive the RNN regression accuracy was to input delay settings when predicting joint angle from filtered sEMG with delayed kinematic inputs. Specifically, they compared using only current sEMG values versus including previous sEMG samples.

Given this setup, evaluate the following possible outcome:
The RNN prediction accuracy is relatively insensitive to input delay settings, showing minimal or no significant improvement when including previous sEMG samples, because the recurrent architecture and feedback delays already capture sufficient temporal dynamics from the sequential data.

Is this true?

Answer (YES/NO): YES